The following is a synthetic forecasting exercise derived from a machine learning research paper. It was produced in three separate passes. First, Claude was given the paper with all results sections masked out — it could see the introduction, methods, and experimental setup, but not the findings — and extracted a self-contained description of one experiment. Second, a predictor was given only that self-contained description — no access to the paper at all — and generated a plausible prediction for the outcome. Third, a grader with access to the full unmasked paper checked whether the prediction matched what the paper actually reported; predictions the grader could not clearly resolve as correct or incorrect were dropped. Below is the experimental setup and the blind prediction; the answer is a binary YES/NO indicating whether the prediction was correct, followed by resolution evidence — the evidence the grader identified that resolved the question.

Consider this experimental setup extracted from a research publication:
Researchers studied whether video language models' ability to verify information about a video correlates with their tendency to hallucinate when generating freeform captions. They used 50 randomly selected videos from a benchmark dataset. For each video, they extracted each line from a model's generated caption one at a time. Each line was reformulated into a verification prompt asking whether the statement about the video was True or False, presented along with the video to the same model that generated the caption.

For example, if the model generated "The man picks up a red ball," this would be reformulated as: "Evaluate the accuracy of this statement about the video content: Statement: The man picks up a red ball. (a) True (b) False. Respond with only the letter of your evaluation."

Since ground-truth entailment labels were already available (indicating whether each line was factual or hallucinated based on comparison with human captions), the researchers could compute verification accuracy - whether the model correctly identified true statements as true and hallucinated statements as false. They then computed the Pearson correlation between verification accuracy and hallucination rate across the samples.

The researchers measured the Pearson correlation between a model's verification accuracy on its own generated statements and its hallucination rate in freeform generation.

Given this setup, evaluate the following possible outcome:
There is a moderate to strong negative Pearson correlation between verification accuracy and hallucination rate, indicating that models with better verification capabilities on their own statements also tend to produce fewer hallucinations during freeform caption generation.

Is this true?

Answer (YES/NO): NO